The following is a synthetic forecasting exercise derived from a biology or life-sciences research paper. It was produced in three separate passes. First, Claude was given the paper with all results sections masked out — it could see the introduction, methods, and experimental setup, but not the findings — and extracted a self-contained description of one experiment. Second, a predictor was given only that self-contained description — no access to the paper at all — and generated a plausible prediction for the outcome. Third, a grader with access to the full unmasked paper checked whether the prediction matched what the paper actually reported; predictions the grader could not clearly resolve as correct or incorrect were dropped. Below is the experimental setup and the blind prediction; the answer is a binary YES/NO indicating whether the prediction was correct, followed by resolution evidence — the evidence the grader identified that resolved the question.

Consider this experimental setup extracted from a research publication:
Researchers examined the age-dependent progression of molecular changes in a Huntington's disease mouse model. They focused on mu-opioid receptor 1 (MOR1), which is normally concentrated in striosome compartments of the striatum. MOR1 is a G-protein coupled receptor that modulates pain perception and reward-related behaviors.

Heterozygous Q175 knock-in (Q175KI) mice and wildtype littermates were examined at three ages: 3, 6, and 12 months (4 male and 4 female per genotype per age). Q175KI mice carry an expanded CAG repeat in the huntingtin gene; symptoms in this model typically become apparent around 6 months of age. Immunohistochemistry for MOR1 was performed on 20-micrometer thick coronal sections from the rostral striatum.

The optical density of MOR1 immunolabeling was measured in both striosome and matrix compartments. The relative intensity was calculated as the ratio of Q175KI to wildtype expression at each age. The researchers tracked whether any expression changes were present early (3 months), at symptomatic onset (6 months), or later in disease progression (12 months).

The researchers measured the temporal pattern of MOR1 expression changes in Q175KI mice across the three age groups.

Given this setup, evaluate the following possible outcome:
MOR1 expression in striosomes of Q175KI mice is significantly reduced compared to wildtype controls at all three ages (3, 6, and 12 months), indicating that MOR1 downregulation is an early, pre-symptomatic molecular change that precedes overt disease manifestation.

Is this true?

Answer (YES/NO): NO